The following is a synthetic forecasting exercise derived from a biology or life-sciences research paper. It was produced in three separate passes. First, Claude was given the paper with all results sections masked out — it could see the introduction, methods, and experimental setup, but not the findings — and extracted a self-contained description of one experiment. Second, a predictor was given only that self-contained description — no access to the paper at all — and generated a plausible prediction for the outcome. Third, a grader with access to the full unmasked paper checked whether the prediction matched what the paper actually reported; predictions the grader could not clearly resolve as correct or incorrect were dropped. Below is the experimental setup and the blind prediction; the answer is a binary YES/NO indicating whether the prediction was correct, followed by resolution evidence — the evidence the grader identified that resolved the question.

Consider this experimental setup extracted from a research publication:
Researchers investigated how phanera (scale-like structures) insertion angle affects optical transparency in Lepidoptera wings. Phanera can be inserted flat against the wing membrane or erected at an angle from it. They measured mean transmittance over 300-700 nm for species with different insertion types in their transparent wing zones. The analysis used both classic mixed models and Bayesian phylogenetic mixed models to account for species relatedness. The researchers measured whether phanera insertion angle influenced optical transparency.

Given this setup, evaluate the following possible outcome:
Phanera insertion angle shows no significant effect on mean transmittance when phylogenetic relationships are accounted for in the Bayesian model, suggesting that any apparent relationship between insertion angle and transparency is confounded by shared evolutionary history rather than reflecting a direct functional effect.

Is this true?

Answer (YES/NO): NO